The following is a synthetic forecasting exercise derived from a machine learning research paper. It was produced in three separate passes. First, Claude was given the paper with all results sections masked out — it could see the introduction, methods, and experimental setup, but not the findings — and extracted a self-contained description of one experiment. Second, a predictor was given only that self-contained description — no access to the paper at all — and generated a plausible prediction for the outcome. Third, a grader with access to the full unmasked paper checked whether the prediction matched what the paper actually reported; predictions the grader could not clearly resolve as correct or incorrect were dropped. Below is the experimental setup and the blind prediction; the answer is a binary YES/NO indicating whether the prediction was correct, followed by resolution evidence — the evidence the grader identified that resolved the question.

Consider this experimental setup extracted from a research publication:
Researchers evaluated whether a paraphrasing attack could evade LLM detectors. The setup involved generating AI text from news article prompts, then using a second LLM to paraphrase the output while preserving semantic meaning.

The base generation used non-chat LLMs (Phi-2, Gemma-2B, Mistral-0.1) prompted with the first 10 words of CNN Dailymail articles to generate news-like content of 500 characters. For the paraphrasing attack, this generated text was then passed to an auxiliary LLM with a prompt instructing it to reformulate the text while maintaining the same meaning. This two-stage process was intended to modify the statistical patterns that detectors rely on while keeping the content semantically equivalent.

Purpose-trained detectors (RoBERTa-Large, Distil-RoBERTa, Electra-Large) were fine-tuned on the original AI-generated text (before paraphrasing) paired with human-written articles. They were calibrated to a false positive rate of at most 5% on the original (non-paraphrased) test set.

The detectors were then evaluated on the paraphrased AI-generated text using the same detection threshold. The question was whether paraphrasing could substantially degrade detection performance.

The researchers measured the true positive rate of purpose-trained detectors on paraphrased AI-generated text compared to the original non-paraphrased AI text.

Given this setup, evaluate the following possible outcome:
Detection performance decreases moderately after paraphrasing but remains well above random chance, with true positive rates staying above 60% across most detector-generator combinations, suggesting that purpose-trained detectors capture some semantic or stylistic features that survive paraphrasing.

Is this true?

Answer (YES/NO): NO